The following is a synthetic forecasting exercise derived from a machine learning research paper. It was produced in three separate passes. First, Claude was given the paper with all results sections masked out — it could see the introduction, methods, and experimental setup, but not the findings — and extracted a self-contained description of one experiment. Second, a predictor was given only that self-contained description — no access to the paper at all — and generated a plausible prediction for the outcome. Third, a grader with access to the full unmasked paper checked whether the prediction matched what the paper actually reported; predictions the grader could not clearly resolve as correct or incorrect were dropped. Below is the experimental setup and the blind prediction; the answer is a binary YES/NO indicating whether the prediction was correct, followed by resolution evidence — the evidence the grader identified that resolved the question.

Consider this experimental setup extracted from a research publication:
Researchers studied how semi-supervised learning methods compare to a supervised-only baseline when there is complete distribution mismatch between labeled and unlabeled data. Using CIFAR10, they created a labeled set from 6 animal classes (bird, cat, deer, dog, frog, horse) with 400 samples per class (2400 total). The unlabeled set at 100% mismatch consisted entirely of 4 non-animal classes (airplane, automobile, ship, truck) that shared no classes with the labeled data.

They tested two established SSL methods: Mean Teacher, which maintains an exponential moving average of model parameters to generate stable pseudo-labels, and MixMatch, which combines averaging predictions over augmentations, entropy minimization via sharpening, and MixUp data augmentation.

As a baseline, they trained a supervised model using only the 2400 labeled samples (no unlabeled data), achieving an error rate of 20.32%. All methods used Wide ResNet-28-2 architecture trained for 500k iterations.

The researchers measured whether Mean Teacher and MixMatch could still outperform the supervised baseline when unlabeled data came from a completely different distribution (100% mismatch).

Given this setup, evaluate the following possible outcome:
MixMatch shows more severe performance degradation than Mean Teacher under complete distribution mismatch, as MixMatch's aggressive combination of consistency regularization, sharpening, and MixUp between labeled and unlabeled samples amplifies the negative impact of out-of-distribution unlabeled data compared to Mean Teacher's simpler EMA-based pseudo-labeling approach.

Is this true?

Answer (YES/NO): YES